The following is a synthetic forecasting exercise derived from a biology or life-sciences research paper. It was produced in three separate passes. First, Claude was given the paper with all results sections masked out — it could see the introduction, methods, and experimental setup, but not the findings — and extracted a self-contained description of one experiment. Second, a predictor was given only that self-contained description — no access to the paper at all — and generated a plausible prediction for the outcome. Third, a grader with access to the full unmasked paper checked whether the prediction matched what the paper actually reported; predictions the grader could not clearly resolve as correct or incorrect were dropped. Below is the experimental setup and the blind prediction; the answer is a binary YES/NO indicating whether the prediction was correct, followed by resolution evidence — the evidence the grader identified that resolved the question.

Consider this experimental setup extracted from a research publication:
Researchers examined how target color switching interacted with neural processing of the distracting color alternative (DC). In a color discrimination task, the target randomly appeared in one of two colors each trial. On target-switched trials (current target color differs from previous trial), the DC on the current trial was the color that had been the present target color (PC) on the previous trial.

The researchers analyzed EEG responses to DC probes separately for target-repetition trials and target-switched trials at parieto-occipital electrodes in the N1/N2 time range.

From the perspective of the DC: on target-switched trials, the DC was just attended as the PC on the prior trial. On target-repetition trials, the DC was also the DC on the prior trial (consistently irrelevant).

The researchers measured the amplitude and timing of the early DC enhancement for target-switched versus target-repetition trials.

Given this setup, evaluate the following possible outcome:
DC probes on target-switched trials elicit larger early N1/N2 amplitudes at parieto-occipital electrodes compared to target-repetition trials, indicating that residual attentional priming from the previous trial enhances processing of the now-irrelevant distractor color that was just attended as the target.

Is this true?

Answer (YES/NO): NO